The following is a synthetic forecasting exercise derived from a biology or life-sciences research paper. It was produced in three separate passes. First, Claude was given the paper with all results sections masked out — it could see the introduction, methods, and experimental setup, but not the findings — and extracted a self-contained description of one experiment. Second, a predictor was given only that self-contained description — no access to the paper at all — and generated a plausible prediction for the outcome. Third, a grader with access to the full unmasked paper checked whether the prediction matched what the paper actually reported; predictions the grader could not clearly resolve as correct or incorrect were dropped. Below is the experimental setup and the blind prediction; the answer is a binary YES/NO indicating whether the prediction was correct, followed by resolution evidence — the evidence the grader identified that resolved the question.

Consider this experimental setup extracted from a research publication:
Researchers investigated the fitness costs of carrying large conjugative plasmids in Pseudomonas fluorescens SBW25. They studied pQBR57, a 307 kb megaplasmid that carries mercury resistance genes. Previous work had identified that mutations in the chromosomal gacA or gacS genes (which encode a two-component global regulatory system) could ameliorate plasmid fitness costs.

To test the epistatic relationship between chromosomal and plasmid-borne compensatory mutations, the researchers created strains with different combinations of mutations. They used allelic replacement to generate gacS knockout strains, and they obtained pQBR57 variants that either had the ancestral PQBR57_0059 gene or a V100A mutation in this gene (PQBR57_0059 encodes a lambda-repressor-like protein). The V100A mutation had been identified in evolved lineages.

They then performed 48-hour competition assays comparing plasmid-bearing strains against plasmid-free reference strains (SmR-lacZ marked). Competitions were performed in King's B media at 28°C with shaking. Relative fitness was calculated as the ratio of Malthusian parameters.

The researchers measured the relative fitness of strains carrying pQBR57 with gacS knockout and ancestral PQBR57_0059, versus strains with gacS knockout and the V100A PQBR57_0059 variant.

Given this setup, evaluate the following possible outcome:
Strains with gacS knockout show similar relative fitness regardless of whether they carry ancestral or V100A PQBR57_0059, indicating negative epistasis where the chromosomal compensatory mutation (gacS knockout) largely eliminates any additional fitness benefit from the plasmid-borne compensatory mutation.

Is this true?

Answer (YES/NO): YES